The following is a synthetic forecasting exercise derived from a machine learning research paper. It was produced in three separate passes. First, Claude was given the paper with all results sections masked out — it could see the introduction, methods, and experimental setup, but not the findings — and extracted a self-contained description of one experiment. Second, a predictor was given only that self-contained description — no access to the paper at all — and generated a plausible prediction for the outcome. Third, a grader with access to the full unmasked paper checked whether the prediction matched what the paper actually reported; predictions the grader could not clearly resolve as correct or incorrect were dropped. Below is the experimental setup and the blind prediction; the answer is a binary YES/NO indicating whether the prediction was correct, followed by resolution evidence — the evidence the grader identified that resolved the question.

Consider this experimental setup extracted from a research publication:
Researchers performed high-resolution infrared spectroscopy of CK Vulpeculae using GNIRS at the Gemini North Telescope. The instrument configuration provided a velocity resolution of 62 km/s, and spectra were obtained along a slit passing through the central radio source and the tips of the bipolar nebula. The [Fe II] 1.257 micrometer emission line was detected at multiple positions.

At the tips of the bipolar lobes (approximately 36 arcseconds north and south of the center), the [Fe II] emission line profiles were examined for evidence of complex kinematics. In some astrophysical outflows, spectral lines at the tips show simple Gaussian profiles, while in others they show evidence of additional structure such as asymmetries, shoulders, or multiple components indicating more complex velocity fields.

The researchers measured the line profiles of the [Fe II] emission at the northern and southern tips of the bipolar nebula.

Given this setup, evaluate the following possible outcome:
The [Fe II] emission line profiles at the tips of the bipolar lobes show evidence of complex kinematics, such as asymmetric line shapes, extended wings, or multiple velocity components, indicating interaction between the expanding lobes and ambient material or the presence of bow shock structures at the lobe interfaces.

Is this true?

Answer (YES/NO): YES